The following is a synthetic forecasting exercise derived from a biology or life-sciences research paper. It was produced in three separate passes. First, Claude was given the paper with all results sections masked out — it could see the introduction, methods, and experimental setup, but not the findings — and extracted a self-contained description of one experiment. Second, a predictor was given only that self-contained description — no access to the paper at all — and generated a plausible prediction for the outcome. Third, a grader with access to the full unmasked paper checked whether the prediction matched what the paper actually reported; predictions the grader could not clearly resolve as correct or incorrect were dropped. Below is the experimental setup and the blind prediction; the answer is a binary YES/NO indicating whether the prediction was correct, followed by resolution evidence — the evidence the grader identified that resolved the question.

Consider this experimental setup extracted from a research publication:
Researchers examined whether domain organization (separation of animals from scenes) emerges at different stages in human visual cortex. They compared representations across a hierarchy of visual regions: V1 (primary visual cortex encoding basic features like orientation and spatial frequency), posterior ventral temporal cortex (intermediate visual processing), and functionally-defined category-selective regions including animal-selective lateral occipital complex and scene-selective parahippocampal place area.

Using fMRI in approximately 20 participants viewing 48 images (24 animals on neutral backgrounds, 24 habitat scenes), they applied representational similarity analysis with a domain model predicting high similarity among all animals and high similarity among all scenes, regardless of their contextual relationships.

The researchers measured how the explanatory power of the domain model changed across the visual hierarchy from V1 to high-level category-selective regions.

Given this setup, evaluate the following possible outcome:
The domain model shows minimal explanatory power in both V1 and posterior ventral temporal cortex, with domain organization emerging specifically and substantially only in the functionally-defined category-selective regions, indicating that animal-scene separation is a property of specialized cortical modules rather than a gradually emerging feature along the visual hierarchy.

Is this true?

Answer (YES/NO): NO